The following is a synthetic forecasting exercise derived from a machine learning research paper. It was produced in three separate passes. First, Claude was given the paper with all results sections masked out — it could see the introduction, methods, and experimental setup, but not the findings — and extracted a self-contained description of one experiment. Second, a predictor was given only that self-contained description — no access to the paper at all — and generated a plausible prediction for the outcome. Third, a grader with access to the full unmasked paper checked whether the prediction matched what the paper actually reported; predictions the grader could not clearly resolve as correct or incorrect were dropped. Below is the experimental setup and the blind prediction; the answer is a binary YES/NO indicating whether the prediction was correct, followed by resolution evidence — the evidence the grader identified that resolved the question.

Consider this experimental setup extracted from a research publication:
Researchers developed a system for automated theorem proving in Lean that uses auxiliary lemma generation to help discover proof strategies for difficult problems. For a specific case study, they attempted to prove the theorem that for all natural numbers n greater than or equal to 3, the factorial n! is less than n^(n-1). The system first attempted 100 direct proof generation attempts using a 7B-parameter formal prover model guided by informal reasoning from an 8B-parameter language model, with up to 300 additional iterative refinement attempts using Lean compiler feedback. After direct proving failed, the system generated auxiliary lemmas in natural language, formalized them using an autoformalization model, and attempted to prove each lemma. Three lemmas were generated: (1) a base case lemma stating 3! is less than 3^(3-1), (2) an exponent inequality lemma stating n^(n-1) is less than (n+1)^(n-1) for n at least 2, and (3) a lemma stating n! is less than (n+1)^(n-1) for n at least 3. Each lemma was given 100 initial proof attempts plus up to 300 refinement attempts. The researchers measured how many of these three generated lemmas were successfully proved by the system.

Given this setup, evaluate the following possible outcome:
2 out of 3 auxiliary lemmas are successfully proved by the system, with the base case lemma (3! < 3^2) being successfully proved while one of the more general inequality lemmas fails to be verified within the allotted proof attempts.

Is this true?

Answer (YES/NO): YES